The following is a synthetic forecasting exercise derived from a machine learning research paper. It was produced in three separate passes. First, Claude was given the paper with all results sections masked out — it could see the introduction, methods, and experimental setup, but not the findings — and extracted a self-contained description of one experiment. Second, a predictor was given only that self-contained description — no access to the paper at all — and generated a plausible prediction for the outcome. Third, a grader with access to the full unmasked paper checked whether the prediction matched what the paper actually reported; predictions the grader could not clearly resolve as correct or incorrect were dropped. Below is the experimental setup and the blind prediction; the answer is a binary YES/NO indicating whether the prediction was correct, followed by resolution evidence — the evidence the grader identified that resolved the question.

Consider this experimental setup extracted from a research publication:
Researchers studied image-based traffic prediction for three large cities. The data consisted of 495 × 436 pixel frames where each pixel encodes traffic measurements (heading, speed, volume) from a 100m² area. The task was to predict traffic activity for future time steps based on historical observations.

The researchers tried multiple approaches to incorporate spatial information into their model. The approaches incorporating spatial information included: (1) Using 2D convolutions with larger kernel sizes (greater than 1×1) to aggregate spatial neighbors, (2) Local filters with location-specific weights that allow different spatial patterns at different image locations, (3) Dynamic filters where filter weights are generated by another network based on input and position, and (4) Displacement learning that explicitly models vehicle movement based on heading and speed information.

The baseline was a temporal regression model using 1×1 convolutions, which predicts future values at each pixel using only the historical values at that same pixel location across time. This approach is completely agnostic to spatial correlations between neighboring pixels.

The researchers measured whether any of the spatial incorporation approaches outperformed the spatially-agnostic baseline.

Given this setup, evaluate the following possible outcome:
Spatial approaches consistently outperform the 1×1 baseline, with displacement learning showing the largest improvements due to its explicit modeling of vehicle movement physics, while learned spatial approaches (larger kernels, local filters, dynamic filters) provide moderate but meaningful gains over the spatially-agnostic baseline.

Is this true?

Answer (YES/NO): NO